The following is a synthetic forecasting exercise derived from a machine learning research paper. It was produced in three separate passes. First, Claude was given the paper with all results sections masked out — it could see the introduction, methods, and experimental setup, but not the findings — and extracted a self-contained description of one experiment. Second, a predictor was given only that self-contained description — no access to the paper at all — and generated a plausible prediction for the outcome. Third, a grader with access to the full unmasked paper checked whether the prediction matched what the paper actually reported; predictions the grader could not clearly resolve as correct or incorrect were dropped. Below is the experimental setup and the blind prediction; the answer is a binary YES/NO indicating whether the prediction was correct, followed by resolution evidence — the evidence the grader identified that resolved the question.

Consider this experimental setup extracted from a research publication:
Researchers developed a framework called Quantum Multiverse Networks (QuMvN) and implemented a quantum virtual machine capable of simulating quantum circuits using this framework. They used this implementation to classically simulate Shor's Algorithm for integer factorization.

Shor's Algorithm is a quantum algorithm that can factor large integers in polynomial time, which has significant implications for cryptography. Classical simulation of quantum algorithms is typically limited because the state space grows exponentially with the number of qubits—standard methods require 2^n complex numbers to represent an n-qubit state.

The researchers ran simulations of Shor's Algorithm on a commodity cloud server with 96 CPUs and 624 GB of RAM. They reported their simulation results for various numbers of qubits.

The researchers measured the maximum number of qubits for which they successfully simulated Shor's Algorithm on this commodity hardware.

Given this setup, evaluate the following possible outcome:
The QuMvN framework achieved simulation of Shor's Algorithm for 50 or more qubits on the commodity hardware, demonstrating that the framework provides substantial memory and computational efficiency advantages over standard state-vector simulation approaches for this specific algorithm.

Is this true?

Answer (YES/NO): YES